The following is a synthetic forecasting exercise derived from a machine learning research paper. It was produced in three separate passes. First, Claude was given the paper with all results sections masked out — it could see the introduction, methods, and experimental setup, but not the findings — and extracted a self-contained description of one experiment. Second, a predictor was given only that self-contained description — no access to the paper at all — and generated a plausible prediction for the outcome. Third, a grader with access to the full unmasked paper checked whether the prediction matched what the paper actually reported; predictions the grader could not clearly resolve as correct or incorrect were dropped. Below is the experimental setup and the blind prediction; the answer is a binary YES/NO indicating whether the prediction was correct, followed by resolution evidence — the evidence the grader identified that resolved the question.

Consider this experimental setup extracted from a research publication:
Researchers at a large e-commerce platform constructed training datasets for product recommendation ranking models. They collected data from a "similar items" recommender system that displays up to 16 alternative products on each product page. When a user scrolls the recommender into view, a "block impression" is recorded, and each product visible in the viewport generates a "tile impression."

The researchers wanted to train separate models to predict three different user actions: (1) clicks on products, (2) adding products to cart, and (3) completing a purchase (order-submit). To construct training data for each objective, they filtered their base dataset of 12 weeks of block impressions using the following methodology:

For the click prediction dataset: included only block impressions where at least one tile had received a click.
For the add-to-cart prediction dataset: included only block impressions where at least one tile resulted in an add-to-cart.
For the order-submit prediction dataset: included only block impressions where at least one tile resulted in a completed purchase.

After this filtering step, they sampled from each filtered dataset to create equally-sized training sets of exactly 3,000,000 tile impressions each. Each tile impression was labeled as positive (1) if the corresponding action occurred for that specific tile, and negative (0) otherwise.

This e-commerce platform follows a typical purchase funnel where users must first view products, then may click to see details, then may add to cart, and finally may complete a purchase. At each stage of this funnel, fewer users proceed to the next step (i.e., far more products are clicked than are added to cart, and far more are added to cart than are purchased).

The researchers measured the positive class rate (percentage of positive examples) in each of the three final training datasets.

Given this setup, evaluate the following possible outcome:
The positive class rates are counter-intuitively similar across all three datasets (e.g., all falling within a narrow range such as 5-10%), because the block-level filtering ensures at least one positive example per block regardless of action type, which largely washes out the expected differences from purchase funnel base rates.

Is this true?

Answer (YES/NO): NO